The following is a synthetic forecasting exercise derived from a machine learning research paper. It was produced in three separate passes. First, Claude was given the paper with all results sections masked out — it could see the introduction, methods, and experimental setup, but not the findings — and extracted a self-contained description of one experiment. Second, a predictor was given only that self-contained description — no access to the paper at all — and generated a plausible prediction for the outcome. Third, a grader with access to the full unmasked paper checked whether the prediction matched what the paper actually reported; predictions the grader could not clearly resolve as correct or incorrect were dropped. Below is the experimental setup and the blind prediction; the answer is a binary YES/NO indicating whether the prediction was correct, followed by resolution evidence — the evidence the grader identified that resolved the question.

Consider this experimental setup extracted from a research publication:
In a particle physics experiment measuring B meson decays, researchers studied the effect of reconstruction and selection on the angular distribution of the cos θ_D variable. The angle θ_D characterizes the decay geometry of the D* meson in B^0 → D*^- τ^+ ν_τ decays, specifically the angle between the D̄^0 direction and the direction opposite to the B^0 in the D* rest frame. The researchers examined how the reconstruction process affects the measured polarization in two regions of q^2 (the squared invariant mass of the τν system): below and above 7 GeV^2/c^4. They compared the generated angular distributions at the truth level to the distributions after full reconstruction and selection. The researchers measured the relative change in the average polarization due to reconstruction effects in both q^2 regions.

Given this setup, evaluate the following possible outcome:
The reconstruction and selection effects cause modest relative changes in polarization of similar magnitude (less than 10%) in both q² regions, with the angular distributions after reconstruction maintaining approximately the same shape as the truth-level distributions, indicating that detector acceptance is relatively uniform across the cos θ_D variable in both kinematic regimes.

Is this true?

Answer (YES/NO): NO